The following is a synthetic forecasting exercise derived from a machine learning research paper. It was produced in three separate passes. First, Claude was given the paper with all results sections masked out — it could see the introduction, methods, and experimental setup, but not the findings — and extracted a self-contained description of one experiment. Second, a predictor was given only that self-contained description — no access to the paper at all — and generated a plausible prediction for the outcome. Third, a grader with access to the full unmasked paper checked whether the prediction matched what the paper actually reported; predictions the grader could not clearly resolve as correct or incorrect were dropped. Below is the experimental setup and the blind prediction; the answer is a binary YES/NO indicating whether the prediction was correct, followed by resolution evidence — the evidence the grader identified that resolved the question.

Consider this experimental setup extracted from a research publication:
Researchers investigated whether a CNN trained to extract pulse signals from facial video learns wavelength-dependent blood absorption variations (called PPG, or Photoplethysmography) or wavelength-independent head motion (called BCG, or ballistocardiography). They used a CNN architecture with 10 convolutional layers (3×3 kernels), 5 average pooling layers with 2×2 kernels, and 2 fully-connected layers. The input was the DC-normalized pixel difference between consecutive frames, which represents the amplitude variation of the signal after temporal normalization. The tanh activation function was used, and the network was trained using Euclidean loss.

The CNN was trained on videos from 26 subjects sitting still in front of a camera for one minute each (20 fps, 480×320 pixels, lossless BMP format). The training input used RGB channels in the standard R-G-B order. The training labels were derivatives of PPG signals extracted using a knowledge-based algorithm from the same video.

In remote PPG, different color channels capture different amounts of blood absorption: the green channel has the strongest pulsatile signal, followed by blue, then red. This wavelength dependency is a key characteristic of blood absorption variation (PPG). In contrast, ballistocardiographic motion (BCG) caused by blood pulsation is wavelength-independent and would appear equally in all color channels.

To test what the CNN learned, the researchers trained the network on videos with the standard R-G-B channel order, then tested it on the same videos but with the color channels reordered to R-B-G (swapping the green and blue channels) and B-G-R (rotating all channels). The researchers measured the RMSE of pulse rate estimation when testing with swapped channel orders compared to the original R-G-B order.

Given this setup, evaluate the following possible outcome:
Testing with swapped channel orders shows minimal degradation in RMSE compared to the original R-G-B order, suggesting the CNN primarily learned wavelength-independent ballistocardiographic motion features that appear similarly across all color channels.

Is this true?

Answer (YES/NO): NO